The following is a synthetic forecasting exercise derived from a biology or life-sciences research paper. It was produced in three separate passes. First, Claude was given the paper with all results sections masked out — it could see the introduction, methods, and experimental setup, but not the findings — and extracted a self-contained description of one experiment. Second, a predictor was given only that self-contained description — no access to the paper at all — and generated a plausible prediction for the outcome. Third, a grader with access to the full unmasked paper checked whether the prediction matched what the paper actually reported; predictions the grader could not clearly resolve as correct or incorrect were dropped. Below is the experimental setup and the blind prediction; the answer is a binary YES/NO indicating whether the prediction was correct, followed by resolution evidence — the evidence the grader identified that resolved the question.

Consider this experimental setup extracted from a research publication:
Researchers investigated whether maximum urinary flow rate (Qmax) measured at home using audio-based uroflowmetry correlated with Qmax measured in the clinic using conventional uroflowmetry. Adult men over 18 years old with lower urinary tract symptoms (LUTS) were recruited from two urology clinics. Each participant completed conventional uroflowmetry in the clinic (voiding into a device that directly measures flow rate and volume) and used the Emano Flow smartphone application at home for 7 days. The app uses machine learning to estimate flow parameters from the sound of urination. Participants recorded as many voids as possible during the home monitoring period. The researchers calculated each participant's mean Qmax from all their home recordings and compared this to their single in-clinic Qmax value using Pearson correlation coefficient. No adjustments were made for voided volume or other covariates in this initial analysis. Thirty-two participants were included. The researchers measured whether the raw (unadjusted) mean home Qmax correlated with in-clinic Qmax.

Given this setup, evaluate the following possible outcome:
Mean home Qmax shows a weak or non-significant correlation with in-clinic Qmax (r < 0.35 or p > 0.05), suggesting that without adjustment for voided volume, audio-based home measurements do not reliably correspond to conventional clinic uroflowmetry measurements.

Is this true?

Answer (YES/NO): YES